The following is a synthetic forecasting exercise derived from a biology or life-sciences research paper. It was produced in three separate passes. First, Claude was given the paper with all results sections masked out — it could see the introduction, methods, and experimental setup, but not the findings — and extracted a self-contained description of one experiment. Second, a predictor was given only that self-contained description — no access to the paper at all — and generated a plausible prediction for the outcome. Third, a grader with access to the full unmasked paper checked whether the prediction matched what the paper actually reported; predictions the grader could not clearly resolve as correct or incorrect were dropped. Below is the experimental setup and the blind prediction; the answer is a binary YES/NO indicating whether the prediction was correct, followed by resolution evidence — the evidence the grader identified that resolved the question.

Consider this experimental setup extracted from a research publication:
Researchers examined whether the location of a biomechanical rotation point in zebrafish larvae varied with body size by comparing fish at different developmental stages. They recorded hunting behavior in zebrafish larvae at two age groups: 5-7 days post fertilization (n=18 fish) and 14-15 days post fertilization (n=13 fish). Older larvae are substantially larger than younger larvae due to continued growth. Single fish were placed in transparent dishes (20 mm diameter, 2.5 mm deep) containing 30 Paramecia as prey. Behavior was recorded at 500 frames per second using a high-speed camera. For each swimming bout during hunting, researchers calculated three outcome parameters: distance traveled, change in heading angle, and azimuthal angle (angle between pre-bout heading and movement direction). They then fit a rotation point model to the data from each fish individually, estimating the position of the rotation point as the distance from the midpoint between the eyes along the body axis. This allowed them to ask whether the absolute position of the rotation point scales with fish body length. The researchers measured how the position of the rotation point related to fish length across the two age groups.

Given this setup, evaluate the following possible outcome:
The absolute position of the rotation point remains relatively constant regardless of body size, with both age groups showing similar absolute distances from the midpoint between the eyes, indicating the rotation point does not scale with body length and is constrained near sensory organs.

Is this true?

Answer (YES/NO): NO